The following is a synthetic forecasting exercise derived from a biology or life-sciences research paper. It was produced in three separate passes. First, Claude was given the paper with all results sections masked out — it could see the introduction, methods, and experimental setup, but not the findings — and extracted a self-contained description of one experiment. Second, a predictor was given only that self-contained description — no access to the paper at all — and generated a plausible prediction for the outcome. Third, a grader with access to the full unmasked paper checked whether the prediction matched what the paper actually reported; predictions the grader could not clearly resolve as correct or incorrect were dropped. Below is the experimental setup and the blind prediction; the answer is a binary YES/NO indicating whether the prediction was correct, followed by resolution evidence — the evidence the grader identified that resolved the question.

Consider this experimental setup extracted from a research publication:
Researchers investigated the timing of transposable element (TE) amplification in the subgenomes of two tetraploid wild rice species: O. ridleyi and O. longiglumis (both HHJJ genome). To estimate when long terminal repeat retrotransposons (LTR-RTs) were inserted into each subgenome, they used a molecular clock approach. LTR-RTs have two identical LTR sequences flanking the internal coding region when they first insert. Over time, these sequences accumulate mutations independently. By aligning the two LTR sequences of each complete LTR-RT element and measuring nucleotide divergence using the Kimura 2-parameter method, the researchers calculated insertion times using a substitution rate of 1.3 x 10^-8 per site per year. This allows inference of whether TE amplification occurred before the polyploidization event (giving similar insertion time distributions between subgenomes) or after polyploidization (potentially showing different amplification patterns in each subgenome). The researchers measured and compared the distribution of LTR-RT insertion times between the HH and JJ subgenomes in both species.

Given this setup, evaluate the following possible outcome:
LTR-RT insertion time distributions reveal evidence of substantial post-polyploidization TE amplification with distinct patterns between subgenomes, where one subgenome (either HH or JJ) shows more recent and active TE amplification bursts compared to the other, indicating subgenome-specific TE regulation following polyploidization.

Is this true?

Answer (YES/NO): NO